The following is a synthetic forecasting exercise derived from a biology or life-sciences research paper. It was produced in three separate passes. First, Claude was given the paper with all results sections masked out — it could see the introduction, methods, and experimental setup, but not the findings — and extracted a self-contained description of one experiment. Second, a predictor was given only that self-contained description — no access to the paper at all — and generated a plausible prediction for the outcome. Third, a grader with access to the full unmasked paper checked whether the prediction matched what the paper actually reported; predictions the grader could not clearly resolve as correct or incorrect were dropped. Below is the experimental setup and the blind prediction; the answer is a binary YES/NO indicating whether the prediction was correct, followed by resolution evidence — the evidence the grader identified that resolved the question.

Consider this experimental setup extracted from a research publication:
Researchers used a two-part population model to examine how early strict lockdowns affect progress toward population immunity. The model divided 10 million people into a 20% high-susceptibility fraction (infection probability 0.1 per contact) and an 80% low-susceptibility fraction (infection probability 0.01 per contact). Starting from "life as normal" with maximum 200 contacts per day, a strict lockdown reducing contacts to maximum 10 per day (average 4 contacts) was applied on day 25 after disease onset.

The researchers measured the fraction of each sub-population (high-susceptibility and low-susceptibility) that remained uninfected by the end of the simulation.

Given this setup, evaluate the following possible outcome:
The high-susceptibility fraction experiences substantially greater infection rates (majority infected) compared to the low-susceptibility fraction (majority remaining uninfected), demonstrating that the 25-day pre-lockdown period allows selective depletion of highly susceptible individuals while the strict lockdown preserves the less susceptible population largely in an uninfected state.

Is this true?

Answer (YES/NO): NO